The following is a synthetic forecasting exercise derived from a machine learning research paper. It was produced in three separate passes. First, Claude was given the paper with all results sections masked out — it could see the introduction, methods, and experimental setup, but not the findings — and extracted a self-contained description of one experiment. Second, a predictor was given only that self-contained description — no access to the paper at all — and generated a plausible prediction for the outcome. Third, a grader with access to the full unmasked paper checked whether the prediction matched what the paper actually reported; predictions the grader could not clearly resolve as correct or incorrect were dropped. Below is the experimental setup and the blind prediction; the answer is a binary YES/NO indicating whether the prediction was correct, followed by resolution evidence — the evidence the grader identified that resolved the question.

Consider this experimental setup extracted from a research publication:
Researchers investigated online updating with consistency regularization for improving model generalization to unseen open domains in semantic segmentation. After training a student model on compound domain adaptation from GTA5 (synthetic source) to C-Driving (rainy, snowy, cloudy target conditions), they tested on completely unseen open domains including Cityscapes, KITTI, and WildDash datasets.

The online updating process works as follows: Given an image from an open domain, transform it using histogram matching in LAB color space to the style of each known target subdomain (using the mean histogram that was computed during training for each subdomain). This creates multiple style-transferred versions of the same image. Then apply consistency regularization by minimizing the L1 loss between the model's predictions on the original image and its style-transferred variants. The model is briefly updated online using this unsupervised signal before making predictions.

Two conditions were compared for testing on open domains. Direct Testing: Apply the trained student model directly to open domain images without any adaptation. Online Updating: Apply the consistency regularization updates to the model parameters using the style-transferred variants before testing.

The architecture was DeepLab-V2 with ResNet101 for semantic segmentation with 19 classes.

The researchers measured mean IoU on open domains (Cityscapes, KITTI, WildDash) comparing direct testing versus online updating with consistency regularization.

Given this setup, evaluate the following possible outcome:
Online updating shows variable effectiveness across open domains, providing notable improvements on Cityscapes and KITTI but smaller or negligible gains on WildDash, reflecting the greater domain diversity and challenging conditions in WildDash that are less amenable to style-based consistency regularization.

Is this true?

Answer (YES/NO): NO